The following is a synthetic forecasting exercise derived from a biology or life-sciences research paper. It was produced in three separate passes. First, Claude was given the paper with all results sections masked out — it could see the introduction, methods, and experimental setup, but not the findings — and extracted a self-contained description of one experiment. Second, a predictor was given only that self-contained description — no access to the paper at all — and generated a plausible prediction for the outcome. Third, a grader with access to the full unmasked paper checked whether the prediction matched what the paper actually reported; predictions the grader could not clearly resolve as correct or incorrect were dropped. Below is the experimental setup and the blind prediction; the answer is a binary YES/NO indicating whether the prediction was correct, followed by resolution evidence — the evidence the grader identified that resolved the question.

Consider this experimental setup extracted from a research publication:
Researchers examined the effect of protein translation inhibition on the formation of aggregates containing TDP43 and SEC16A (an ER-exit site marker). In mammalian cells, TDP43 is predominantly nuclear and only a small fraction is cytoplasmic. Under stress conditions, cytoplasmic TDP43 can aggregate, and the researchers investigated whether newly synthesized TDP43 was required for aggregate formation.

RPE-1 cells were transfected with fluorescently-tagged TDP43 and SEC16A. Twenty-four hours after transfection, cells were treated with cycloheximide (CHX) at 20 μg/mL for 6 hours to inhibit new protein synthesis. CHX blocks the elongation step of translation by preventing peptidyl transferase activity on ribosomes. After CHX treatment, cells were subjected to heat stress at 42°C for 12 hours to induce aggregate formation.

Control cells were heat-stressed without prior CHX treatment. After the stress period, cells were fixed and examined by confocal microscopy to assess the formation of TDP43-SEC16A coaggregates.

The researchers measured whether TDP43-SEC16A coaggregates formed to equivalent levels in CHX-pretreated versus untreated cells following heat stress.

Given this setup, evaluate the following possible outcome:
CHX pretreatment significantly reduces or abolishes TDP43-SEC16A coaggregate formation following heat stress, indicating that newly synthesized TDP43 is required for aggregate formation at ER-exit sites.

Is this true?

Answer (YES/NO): YES